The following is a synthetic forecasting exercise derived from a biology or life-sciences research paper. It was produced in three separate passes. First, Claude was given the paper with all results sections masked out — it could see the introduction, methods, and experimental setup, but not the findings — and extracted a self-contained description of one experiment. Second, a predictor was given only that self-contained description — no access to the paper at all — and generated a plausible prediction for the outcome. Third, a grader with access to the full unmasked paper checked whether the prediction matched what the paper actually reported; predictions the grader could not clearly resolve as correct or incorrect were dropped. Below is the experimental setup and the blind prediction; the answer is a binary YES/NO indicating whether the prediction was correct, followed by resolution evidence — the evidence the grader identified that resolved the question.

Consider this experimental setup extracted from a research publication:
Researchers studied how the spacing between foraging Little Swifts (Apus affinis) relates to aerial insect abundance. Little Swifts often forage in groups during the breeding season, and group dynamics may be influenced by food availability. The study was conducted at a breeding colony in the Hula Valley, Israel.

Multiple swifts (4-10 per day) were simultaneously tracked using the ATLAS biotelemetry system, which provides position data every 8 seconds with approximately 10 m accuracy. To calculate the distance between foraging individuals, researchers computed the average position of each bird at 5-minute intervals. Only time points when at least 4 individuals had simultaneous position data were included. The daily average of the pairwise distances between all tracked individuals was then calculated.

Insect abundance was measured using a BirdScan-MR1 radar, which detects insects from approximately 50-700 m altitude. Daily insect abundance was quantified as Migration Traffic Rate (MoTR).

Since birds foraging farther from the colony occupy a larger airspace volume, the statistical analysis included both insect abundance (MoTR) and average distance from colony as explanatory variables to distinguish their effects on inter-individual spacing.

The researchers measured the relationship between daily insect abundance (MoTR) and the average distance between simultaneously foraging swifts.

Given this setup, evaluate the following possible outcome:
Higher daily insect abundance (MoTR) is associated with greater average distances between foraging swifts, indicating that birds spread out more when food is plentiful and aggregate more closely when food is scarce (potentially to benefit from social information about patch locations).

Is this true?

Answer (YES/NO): NO